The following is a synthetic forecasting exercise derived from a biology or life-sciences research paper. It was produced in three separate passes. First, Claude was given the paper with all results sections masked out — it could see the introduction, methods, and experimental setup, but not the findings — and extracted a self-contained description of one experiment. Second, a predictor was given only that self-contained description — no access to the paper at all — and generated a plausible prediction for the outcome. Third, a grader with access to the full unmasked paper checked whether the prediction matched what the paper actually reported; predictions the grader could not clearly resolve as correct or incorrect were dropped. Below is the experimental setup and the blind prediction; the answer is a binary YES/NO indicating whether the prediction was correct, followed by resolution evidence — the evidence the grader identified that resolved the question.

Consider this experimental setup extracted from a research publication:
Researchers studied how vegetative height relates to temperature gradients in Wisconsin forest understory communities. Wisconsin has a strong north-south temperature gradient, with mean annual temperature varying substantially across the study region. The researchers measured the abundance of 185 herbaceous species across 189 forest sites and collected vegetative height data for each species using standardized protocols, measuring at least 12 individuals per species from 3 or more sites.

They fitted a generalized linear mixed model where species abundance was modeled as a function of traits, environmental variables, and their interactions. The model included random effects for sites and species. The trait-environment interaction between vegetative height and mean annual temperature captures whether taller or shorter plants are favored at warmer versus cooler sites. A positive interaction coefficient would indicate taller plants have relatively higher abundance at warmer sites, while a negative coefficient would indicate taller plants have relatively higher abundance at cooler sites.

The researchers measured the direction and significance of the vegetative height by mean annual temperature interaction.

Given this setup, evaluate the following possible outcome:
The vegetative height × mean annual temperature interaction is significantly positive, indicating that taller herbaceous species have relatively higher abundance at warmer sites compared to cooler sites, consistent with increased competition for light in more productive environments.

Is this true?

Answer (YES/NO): YES